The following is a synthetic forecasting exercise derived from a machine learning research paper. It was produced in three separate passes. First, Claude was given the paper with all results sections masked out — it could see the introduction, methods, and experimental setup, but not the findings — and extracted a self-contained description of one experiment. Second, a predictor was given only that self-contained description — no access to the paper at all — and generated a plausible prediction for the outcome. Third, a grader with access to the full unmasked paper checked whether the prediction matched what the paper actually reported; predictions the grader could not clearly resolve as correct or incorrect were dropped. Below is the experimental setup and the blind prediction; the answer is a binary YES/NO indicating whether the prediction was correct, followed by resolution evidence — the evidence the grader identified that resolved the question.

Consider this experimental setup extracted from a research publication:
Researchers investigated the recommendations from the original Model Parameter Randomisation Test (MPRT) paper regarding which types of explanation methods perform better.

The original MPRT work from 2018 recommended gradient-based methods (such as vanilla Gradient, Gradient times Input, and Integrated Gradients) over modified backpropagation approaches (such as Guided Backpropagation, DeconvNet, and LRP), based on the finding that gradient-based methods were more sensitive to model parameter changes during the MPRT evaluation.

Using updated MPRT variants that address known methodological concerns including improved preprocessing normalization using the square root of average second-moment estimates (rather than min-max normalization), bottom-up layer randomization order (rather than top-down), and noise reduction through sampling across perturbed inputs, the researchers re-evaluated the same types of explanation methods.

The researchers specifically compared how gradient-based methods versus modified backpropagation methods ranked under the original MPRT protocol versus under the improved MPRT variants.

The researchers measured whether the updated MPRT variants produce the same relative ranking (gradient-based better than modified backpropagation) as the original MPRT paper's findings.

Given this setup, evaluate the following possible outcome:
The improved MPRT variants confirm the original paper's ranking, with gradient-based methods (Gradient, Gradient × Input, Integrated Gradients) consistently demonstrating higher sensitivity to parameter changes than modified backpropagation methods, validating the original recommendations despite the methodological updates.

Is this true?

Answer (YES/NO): NO